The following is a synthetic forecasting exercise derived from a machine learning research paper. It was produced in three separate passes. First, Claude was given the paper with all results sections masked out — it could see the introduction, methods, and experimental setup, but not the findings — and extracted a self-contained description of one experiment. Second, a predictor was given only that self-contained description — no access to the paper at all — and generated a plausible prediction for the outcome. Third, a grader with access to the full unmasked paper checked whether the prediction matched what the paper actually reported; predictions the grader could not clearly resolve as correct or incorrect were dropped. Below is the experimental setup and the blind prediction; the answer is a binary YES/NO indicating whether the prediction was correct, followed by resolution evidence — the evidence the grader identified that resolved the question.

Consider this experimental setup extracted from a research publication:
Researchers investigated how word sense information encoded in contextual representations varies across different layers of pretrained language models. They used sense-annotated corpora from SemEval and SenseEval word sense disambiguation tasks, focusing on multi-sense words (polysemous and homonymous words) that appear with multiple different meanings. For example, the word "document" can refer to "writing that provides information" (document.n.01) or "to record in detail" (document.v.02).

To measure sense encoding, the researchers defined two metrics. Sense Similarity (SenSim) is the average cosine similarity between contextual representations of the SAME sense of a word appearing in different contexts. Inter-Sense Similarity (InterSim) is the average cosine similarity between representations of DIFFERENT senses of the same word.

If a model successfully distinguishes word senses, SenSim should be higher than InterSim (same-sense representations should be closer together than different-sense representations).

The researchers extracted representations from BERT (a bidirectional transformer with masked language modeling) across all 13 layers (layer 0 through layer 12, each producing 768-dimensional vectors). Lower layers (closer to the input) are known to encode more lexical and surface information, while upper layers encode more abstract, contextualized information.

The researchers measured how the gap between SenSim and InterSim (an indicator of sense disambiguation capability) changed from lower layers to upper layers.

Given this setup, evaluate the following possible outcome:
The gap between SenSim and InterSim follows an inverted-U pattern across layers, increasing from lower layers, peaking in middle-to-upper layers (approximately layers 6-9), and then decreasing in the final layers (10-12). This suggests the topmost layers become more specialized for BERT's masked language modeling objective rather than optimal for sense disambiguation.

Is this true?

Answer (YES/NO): YES